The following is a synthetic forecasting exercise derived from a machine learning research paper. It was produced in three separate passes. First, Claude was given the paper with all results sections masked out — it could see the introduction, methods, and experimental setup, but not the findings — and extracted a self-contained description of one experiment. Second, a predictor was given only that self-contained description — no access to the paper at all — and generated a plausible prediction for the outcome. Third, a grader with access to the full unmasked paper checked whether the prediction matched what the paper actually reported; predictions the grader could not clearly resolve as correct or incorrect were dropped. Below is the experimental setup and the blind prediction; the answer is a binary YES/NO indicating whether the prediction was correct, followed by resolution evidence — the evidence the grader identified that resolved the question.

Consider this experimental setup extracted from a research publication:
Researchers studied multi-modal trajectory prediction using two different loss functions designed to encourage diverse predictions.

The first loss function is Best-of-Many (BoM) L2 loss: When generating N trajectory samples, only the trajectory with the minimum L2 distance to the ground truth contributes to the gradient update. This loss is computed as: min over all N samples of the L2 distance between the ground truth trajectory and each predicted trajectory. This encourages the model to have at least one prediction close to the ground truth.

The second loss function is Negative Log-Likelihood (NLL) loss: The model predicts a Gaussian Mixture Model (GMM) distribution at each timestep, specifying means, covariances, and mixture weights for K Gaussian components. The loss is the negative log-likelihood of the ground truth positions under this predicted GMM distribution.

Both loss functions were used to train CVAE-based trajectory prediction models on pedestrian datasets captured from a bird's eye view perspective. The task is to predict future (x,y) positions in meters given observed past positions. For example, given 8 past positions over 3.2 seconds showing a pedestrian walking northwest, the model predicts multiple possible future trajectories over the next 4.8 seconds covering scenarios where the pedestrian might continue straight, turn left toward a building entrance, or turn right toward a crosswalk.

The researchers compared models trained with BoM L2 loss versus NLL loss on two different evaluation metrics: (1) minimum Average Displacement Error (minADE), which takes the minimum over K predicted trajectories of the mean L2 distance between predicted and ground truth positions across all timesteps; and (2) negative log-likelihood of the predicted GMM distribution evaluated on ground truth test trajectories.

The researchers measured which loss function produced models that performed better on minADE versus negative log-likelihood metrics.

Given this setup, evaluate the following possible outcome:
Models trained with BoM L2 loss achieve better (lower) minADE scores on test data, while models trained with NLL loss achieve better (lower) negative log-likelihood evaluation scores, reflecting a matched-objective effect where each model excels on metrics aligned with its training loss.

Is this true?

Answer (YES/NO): YES